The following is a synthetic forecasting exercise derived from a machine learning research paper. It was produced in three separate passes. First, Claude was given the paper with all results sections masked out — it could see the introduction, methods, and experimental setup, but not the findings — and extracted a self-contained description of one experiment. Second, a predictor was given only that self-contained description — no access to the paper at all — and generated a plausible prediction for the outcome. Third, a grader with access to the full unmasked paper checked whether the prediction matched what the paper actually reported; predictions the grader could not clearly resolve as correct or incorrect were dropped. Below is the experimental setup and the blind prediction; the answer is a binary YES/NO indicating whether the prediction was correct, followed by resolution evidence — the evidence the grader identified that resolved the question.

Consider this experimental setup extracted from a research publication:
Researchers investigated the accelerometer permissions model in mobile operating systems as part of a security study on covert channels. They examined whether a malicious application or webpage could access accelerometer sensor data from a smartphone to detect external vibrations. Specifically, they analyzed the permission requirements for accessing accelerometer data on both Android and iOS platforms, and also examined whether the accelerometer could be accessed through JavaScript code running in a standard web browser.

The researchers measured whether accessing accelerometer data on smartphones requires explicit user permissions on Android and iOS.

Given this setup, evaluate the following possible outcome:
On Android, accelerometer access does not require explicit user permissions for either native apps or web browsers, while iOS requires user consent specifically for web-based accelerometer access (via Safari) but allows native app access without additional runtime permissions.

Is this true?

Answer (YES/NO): NO